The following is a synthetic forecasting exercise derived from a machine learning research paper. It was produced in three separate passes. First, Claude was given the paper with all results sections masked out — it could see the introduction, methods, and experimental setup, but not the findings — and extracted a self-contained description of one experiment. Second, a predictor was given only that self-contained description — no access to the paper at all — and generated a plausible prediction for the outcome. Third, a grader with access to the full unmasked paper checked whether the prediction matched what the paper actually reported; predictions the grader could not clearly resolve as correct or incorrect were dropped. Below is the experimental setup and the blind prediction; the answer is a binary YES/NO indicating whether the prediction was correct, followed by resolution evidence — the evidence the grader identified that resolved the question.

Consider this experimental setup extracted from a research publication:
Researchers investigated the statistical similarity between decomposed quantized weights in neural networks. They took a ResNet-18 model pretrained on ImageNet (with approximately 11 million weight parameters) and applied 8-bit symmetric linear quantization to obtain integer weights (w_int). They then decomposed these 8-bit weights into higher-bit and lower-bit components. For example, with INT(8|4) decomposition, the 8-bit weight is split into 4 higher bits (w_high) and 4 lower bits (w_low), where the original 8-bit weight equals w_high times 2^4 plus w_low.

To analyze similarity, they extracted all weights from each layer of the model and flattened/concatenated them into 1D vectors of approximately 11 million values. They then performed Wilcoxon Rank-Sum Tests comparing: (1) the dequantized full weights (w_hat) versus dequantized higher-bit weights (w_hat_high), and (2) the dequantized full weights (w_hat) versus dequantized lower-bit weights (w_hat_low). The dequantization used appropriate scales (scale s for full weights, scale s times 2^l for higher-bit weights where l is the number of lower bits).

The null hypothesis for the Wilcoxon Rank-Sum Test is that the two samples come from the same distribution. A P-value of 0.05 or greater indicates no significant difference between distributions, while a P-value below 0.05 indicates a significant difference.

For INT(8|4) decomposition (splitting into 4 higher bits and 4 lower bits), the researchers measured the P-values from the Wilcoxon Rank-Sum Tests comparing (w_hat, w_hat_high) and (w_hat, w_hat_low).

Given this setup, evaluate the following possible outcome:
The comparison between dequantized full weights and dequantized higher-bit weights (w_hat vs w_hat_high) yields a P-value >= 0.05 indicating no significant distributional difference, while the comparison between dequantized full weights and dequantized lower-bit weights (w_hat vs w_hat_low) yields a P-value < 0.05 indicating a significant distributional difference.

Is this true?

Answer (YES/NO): YES